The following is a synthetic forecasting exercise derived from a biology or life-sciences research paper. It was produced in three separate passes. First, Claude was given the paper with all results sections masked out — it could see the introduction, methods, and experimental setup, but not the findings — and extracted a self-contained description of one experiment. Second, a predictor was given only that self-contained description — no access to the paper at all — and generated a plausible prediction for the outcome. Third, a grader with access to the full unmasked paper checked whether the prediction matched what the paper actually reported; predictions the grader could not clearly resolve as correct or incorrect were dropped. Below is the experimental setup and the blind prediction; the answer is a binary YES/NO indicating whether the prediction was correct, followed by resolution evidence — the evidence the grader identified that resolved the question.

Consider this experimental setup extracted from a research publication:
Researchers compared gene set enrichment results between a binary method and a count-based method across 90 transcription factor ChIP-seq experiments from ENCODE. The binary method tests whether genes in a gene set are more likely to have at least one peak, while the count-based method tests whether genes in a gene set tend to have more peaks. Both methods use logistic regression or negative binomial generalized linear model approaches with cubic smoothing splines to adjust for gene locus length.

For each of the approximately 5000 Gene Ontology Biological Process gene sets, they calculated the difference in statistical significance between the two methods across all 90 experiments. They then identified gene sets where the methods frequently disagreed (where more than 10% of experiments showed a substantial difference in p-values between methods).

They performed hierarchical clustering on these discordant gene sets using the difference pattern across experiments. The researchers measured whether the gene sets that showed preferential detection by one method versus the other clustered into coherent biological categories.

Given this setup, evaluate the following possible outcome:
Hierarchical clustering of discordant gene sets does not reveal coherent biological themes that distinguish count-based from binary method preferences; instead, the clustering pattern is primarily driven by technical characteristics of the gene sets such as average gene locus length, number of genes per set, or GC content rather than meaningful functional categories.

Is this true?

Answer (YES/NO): NO